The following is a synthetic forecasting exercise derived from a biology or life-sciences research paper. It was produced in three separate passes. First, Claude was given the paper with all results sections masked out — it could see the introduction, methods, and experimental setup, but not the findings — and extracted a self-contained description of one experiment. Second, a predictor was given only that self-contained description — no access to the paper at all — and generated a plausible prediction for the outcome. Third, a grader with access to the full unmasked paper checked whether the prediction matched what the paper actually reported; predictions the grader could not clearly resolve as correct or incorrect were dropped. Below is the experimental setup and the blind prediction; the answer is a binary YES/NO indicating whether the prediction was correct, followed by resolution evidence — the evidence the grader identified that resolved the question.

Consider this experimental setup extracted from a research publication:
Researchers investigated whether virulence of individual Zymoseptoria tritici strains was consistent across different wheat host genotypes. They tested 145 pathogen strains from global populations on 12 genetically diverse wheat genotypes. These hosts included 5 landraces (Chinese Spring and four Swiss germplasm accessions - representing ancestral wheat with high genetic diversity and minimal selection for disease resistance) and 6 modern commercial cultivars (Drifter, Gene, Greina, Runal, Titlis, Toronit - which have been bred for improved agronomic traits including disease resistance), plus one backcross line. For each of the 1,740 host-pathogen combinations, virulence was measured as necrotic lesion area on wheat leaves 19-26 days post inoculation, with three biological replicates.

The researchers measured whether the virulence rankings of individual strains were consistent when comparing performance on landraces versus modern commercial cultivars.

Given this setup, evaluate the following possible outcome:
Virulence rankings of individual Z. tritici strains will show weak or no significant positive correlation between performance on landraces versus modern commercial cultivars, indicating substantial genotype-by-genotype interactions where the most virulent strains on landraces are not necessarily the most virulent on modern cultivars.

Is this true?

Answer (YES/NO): NO